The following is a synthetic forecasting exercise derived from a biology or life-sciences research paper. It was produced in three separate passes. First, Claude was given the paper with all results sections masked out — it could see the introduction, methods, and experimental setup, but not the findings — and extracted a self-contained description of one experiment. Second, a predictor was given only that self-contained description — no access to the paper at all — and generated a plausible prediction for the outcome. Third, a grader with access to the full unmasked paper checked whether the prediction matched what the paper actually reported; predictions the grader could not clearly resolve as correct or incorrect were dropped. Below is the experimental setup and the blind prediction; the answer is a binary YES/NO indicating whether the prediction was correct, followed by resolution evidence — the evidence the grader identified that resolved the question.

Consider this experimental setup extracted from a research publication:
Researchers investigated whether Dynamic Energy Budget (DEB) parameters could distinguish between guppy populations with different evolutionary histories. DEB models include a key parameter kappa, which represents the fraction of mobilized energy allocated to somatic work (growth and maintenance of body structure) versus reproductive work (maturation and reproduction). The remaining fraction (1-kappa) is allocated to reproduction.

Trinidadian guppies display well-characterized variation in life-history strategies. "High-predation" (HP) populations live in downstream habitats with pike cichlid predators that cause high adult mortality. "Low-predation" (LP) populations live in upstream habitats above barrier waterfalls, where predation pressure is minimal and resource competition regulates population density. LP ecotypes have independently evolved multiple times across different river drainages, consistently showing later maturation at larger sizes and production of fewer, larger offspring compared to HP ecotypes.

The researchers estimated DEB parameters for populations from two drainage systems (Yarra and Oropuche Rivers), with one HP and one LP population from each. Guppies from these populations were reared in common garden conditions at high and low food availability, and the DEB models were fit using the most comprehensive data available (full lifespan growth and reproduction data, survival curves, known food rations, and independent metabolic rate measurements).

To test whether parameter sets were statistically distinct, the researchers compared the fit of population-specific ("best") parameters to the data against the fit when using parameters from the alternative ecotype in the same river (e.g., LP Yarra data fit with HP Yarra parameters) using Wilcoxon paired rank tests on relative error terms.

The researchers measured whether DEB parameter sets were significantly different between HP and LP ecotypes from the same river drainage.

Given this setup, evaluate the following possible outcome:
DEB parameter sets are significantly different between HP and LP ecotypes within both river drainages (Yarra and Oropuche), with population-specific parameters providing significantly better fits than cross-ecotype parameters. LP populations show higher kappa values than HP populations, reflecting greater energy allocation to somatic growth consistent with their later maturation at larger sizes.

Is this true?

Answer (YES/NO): YES